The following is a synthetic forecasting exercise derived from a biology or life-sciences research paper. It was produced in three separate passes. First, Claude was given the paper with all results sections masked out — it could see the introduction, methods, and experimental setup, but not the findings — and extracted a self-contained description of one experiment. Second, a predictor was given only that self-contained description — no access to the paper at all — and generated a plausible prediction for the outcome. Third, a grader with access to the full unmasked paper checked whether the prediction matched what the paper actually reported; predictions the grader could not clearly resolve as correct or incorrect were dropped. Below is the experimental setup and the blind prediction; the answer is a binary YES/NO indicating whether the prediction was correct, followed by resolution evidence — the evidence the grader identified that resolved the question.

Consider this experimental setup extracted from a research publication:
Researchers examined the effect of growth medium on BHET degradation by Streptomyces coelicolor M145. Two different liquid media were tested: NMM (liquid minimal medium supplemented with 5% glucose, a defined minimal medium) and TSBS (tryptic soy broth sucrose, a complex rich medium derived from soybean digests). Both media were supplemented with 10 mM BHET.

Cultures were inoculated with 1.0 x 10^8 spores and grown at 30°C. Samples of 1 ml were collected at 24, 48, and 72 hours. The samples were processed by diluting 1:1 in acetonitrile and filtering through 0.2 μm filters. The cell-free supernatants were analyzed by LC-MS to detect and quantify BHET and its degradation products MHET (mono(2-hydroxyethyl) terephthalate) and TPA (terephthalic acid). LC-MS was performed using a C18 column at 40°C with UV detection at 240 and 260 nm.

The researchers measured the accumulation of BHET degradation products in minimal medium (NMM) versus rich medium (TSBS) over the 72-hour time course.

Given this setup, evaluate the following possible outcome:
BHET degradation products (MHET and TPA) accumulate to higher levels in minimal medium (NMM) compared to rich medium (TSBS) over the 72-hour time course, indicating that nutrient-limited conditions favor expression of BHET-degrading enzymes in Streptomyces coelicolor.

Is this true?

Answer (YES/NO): YES